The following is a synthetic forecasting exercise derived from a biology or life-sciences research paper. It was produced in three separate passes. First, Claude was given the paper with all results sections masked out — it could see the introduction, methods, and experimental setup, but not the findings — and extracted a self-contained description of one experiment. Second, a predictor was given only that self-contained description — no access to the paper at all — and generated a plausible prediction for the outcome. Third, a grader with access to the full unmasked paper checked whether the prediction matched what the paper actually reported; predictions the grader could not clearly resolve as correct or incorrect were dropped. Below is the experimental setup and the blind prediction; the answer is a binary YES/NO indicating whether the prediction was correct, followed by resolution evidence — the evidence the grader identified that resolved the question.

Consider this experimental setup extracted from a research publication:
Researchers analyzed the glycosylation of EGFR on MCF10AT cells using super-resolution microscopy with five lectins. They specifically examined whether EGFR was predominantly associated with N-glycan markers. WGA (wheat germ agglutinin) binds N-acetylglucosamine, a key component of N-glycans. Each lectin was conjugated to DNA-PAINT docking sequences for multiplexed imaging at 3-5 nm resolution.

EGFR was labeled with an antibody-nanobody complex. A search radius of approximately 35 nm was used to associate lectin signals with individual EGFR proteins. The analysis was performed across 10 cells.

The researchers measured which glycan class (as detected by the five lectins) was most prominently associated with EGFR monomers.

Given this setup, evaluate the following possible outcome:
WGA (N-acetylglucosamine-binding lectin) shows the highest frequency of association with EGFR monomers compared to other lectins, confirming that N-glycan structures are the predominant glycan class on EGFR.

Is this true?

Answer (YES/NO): YES